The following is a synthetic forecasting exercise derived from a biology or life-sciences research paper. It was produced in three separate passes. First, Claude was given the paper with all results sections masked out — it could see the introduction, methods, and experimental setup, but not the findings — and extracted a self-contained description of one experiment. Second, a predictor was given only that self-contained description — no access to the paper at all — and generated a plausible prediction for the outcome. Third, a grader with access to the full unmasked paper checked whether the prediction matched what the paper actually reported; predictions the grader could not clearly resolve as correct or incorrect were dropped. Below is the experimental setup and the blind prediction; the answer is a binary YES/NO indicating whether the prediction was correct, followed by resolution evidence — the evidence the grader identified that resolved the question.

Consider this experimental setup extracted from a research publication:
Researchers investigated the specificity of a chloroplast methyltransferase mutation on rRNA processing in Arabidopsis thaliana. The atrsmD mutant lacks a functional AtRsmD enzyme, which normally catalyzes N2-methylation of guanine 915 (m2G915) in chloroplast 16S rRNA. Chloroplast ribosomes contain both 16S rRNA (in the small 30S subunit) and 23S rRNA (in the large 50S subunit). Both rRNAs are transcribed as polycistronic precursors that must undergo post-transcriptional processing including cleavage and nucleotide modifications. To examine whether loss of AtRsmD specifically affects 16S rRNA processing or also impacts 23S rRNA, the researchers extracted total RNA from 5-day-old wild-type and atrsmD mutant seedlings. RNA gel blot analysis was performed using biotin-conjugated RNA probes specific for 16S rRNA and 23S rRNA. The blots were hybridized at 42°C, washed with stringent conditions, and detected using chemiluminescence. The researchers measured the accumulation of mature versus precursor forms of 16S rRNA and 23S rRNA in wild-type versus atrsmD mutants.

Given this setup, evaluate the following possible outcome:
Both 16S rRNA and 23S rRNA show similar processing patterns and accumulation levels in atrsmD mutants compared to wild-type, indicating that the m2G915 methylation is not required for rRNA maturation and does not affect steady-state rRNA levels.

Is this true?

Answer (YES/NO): NO